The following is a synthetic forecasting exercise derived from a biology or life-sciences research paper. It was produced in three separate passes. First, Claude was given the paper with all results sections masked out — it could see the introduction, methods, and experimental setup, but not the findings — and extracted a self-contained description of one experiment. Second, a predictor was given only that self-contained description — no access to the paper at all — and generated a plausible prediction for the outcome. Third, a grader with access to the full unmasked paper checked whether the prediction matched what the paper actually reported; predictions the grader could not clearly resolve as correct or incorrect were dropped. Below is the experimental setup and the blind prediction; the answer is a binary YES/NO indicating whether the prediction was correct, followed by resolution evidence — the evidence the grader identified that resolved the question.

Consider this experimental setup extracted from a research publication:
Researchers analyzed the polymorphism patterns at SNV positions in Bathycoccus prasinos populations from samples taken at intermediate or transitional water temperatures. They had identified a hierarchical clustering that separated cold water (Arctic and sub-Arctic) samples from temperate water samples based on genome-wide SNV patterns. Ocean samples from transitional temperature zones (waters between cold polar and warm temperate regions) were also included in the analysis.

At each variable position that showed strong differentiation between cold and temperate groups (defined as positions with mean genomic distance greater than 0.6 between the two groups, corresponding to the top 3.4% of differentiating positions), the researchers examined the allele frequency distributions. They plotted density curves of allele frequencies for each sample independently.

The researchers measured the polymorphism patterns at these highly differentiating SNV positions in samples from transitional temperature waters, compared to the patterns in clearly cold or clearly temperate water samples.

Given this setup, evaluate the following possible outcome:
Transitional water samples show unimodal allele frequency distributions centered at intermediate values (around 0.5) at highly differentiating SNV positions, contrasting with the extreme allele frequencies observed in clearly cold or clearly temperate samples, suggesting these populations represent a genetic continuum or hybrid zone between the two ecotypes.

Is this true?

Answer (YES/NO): NO